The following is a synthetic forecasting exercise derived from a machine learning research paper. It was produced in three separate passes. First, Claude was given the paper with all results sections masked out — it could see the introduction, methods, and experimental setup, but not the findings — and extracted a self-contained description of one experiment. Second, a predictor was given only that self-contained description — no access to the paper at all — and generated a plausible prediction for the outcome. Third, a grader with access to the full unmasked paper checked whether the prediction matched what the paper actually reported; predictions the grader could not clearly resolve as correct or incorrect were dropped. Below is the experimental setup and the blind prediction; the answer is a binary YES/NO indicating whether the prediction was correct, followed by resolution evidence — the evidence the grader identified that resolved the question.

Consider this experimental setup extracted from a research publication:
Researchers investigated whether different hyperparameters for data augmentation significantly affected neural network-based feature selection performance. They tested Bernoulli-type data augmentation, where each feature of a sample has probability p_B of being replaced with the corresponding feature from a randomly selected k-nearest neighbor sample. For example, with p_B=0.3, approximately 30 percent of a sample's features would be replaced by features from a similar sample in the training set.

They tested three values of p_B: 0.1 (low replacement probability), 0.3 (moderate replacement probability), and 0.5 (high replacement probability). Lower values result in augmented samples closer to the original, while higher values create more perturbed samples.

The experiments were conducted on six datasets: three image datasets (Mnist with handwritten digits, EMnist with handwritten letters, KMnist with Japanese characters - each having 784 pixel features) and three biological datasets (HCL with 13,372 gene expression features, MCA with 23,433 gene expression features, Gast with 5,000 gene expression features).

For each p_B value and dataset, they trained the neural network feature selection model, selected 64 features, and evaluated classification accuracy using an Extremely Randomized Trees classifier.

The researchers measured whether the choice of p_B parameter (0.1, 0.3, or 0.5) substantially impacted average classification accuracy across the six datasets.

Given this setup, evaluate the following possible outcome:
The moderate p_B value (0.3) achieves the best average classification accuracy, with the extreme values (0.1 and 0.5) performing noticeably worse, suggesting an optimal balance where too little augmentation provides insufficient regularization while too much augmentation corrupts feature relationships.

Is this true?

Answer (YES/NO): NO